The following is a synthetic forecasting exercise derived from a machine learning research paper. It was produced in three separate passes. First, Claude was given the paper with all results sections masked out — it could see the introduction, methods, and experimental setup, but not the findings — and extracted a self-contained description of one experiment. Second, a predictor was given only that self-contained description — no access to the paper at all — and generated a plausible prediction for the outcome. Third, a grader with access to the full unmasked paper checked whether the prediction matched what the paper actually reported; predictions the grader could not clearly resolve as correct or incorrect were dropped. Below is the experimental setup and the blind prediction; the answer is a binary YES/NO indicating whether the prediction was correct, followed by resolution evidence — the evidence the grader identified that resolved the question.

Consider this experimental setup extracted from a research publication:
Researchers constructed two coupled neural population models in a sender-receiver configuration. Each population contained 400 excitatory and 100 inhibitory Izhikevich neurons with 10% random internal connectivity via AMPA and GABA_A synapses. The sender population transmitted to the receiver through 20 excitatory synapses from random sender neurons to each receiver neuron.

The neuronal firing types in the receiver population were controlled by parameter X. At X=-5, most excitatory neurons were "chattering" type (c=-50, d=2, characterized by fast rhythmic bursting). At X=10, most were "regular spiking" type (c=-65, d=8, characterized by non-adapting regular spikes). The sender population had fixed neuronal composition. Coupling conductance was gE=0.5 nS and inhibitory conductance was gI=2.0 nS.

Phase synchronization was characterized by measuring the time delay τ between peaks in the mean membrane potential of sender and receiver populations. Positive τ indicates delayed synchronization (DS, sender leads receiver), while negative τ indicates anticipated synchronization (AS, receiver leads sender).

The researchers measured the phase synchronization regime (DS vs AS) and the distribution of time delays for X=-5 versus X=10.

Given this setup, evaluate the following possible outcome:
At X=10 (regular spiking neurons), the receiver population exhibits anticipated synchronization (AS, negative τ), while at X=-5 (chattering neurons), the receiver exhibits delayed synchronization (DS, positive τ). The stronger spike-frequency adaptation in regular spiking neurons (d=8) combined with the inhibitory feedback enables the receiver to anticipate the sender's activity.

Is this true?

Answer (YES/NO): YES